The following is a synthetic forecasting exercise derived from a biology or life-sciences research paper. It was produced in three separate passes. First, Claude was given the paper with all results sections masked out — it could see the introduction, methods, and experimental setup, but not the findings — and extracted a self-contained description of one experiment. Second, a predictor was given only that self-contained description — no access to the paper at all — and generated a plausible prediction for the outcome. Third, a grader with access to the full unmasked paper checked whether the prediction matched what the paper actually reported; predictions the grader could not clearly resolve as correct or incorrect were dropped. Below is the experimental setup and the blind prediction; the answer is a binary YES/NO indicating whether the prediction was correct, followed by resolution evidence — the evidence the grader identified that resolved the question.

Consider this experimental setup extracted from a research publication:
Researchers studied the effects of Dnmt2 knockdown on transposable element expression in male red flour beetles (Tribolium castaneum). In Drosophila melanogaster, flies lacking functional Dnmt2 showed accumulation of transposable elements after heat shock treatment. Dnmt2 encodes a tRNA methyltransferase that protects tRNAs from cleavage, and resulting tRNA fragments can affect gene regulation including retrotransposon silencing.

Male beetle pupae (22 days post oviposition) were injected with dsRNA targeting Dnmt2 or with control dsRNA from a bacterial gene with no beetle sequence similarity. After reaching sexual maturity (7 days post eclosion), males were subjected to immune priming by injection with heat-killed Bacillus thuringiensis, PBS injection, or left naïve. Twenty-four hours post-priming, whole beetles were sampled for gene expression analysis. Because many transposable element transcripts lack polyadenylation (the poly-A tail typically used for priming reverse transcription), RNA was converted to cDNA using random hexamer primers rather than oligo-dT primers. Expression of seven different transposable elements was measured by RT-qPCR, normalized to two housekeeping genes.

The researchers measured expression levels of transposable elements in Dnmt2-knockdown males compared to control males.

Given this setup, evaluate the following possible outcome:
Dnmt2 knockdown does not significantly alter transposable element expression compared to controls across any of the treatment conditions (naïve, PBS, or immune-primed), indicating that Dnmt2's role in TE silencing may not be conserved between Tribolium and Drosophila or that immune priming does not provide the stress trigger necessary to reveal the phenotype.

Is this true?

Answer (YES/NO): YES